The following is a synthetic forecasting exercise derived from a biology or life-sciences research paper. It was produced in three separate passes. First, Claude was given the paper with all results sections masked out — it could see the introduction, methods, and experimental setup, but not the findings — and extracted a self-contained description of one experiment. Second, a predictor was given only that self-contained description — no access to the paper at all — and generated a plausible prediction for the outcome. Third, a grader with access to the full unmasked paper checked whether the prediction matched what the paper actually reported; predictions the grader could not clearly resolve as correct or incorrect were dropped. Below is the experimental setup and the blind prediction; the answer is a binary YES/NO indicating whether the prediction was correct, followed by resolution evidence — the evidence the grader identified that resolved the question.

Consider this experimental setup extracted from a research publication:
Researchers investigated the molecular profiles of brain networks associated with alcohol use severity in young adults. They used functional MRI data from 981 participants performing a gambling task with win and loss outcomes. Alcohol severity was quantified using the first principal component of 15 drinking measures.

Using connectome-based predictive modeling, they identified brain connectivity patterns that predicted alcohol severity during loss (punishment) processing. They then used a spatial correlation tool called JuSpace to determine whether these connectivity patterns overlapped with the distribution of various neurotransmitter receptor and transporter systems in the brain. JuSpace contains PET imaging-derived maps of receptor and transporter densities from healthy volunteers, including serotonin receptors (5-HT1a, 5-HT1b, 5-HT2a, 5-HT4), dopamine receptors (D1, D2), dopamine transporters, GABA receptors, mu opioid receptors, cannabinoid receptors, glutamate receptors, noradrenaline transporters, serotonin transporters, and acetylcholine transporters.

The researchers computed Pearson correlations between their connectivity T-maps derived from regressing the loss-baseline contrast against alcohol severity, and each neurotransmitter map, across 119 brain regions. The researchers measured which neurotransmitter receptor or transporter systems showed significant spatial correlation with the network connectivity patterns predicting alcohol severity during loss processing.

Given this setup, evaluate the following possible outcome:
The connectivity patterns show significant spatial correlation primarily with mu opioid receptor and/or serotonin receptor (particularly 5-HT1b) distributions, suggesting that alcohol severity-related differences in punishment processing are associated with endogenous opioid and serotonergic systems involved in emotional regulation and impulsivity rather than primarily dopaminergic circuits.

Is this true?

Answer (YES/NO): NO